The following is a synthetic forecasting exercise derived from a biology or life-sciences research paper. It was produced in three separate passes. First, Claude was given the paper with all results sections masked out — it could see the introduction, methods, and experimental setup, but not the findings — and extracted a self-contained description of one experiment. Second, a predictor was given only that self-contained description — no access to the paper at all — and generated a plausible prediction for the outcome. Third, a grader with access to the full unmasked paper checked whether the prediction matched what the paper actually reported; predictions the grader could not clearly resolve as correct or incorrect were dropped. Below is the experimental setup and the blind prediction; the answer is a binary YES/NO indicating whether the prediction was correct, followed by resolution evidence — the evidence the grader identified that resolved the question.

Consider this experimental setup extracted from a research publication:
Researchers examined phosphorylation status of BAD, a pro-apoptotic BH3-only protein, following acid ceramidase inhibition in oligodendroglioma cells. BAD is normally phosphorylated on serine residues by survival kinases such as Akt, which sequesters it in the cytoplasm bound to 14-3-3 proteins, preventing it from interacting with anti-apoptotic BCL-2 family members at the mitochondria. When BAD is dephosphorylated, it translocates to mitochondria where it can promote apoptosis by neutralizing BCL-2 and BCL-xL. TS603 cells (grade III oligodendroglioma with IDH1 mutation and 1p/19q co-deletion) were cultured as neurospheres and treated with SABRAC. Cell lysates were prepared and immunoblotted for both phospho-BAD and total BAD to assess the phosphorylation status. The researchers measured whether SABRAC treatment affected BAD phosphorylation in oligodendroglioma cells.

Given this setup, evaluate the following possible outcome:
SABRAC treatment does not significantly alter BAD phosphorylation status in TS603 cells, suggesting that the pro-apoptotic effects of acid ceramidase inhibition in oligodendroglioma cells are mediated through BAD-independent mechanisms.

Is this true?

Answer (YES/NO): NO